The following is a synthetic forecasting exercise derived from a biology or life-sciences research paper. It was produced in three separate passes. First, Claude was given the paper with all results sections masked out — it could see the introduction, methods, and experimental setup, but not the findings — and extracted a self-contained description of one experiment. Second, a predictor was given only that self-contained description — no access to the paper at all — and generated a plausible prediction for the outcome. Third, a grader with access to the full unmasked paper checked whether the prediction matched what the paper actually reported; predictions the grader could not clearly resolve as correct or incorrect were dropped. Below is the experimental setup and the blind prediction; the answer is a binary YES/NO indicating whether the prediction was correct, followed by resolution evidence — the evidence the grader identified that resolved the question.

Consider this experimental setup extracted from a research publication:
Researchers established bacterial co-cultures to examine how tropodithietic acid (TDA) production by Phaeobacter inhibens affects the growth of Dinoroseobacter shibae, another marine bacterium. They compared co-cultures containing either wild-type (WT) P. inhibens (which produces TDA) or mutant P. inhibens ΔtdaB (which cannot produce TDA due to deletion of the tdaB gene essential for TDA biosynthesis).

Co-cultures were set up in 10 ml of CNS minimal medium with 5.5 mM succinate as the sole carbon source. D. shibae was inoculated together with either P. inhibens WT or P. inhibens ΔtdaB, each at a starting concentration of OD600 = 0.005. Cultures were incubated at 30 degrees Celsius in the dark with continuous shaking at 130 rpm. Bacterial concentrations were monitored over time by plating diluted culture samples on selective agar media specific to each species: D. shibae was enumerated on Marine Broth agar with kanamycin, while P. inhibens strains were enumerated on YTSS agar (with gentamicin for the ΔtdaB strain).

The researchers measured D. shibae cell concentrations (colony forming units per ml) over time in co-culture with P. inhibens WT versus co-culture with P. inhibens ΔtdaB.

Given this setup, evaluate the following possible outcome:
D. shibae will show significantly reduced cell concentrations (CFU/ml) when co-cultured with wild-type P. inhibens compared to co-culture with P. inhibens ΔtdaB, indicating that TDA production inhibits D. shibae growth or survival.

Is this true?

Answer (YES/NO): NO